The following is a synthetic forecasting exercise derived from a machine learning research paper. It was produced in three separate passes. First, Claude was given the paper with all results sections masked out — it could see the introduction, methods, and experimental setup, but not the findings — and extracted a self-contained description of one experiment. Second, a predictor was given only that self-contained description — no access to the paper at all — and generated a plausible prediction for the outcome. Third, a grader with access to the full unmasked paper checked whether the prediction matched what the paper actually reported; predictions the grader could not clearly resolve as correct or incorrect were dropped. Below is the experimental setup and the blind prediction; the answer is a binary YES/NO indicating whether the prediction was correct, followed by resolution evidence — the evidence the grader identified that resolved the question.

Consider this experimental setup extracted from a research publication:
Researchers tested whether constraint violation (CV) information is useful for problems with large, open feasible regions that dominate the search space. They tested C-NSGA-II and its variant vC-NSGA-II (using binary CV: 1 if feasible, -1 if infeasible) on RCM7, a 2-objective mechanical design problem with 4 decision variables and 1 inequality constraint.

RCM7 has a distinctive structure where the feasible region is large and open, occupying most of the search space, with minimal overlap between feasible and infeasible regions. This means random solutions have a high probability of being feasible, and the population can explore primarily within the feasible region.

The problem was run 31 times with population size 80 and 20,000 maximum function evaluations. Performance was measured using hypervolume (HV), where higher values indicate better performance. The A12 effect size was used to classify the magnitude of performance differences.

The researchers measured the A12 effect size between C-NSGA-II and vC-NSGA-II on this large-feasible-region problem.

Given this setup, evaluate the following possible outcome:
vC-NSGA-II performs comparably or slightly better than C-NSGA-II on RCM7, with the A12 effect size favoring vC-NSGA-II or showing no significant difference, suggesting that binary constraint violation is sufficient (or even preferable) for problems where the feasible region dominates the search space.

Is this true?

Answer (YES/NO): YES